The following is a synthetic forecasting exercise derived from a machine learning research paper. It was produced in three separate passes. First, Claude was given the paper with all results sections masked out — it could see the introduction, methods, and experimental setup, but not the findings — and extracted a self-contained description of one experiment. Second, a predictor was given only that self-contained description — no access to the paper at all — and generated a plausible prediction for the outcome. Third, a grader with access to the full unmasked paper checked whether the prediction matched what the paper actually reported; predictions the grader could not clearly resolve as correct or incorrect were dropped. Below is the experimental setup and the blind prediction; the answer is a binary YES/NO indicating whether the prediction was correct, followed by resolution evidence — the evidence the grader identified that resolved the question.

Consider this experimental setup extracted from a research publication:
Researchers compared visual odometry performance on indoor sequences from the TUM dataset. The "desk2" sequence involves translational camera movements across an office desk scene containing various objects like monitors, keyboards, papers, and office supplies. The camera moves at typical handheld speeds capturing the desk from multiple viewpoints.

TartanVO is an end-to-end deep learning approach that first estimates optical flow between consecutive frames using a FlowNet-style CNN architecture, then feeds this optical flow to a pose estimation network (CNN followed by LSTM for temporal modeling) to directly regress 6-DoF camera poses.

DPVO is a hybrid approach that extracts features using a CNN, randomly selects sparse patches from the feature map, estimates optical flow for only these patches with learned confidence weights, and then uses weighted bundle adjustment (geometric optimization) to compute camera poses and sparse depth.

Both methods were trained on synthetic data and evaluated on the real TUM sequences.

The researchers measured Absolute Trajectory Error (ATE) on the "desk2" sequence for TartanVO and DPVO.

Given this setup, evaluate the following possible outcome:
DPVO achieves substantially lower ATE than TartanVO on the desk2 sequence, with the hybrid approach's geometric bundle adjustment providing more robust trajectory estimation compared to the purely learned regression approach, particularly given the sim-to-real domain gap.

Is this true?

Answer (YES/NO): YES